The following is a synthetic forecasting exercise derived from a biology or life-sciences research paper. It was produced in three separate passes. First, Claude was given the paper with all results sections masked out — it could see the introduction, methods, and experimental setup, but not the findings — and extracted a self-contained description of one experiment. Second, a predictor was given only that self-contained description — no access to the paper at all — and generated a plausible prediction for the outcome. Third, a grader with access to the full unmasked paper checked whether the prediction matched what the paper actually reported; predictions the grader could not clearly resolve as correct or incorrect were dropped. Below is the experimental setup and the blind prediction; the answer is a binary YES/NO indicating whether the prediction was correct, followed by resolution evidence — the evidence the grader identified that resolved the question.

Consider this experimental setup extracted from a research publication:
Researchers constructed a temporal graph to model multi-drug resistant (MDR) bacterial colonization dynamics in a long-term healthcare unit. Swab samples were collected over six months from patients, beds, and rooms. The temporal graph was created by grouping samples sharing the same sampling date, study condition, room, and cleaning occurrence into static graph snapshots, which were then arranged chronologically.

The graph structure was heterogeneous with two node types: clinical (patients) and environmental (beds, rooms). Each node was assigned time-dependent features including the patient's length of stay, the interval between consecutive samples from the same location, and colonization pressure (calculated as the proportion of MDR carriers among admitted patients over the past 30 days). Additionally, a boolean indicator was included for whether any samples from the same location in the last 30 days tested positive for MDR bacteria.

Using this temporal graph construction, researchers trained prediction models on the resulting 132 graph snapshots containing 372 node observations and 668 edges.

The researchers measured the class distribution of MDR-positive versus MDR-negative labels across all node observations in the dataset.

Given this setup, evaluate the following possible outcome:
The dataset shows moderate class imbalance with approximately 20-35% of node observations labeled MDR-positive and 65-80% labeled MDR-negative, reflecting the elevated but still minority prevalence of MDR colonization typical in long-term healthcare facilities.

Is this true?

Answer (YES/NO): NO